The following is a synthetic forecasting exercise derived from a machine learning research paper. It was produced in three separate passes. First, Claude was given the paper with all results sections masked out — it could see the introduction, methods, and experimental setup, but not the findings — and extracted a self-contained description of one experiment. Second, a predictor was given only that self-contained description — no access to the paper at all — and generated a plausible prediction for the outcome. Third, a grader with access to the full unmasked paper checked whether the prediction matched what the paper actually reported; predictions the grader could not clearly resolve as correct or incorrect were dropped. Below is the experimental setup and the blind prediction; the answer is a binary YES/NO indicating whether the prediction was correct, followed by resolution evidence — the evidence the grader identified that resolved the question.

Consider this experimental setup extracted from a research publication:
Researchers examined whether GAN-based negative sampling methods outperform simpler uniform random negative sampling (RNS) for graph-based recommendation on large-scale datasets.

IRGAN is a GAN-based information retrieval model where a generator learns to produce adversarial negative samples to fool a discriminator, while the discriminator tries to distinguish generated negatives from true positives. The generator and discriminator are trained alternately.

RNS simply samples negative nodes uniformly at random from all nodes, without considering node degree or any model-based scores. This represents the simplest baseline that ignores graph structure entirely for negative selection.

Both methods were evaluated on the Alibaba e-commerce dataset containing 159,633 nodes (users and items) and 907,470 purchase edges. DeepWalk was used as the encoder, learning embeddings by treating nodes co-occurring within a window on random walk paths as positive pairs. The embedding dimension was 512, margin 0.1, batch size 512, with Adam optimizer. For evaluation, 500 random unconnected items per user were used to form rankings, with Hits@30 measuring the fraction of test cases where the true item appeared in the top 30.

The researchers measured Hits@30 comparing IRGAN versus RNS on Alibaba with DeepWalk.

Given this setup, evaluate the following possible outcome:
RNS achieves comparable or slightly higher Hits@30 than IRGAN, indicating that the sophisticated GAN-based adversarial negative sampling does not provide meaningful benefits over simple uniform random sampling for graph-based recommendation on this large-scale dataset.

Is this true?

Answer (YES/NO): NO